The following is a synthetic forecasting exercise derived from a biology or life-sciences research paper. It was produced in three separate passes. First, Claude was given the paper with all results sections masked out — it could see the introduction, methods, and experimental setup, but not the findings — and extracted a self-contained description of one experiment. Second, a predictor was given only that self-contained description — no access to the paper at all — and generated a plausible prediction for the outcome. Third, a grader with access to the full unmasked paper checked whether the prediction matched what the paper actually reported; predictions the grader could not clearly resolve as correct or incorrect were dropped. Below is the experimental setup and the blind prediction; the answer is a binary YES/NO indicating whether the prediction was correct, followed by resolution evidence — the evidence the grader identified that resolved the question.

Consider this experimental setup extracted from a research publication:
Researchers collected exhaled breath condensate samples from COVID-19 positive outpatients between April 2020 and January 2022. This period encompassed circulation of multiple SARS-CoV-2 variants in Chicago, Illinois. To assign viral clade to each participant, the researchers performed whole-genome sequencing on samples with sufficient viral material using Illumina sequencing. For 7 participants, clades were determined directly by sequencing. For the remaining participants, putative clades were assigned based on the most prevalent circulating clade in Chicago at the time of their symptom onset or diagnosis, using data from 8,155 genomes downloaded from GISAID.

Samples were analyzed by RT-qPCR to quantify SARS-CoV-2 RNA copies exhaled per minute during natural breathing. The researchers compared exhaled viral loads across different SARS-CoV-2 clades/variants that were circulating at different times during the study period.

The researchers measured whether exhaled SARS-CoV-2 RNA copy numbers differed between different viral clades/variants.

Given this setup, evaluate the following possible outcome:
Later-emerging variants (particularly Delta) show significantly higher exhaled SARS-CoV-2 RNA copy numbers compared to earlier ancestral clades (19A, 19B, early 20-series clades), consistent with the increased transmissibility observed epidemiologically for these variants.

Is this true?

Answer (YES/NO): NO